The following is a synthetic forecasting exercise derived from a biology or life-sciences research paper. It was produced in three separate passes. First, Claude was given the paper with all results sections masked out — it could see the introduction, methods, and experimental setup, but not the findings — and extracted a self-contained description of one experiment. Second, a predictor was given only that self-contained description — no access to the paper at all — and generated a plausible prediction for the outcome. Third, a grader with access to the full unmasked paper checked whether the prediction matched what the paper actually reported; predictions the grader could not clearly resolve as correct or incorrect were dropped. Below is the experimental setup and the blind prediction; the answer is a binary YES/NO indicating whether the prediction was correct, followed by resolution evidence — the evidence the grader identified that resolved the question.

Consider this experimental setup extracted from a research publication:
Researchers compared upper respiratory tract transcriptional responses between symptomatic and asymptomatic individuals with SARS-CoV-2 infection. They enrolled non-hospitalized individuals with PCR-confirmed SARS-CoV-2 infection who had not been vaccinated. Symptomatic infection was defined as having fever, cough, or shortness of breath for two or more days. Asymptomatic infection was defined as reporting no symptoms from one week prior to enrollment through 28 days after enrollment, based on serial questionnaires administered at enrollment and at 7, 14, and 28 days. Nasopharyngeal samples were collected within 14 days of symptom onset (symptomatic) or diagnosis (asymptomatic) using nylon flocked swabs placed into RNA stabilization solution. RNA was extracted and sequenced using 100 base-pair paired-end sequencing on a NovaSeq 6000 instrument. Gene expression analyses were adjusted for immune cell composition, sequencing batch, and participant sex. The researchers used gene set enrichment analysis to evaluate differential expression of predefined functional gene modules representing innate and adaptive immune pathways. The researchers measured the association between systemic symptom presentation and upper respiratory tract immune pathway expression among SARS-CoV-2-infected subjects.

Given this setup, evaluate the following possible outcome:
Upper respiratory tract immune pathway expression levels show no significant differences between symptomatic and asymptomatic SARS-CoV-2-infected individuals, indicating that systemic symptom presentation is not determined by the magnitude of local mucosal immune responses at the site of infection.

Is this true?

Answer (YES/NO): NO